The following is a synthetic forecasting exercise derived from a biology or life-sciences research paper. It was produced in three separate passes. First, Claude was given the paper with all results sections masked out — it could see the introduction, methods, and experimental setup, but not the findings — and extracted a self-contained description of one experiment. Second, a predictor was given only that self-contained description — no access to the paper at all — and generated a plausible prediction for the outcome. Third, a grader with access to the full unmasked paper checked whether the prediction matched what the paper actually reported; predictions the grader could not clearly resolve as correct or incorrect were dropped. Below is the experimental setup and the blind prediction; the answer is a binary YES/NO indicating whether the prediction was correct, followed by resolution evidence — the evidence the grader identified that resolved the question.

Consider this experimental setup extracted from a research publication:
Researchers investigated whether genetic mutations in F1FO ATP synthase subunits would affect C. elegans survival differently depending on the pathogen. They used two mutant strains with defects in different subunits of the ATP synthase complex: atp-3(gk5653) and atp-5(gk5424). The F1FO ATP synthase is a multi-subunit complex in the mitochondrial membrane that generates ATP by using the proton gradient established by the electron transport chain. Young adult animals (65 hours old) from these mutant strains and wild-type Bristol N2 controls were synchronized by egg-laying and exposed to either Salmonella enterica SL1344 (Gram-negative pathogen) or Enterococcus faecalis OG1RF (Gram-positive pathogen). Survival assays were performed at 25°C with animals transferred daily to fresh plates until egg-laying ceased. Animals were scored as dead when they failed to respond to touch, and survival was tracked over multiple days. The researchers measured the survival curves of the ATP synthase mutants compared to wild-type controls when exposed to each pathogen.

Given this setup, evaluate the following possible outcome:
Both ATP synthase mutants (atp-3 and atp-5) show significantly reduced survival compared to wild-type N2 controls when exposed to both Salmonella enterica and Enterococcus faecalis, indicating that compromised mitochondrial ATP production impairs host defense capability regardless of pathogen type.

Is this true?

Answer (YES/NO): NO